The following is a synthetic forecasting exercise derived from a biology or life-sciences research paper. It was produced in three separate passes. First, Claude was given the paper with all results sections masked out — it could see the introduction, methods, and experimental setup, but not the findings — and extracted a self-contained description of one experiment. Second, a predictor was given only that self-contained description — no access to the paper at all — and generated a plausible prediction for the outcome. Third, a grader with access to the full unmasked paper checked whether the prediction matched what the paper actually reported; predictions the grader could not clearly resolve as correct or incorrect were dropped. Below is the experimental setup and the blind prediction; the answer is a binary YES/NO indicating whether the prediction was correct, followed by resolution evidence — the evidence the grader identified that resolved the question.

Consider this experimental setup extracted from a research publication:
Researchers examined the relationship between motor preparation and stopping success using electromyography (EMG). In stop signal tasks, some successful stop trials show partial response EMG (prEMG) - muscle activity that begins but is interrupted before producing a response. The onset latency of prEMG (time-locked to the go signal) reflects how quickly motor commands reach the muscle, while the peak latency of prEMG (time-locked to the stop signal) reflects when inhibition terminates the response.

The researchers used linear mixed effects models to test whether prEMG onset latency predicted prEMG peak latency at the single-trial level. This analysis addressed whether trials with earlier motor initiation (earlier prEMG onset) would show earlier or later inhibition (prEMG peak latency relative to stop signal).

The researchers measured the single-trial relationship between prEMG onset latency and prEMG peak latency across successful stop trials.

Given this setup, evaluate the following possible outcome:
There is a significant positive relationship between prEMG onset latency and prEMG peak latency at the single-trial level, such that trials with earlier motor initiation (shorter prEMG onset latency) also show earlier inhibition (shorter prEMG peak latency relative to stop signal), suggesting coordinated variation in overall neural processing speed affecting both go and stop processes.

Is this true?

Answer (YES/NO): YES